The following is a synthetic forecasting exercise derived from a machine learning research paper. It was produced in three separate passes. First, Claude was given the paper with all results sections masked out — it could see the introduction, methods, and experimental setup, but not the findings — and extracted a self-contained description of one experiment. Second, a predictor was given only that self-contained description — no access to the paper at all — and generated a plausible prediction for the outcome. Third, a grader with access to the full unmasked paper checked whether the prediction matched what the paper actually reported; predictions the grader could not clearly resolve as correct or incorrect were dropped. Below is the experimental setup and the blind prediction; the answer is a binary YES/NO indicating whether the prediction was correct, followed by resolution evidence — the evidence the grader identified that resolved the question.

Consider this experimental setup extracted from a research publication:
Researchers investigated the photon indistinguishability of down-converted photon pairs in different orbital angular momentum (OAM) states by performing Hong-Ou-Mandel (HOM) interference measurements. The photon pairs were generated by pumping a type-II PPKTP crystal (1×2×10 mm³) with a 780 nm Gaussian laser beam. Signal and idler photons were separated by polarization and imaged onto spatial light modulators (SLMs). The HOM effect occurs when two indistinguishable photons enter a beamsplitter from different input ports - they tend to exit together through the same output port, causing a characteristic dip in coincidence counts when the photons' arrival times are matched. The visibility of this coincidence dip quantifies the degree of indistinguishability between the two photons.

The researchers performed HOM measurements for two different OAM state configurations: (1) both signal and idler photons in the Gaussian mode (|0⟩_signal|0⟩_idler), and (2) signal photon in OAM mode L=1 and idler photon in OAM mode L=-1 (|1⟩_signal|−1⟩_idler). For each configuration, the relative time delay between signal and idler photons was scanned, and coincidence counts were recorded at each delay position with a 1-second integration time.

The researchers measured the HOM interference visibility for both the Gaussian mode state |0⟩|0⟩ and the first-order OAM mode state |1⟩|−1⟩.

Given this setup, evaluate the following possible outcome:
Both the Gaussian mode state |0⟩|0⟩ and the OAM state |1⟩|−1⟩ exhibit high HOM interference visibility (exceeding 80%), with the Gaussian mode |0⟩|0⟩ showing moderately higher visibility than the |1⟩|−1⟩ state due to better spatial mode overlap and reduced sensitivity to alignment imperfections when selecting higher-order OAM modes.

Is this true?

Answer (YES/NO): YES